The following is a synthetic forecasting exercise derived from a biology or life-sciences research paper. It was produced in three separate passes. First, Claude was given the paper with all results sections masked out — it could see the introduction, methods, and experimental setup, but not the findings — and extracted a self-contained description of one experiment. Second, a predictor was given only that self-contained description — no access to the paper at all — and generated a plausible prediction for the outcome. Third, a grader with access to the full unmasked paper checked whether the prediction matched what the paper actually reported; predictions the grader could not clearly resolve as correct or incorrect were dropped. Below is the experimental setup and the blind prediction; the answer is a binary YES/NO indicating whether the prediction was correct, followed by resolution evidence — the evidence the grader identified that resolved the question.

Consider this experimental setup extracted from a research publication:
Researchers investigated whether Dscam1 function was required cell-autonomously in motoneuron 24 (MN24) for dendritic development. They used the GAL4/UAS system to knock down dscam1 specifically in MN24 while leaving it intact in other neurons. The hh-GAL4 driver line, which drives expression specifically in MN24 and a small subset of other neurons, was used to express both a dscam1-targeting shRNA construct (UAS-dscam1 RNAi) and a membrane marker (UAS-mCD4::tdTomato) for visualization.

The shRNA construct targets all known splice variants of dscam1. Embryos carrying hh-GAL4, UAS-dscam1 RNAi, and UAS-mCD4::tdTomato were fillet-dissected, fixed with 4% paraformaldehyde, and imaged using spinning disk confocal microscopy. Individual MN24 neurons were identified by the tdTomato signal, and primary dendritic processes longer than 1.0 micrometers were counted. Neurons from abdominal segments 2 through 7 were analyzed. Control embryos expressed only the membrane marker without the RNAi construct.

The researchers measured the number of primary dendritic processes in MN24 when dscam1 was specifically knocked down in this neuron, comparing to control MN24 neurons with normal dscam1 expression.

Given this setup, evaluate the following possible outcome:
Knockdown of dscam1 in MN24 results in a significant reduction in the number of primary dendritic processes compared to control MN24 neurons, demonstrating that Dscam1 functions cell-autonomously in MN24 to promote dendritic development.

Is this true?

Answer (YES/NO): YES